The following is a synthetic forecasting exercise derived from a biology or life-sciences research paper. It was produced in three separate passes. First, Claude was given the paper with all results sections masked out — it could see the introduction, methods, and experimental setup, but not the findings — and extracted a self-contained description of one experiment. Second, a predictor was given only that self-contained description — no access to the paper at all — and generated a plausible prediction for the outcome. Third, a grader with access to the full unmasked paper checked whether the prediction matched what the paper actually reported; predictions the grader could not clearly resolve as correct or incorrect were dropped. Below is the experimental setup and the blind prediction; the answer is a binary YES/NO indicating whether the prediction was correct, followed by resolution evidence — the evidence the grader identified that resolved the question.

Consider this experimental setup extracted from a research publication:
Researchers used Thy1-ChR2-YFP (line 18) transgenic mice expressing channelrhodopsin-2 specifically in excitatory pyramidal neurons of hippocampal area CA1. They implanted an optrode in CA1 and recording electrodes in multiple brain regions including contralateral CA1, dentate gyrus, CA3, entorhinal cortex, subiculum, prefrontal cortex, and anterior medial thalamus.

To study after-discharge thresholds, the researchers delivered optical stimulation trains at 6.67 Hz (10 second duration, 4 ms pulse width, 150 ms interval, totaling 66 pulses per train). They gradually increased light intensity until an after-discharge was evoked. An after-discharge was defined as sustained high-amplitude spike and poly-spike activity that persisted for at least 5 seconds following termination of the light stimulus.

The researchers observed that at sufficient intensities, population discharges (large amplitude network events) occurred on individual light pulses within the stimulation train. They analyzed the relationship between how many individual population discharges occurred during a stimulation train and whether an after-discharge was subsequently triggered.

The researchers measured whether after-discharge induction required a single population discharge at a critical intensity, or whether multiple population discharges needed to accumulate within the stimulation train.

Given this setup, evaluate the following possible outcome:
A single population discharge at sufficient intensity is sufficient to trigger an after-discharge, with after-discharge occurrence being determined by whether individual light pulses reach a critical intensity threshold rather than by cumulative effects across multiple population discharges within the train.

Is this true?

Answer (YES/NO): NO